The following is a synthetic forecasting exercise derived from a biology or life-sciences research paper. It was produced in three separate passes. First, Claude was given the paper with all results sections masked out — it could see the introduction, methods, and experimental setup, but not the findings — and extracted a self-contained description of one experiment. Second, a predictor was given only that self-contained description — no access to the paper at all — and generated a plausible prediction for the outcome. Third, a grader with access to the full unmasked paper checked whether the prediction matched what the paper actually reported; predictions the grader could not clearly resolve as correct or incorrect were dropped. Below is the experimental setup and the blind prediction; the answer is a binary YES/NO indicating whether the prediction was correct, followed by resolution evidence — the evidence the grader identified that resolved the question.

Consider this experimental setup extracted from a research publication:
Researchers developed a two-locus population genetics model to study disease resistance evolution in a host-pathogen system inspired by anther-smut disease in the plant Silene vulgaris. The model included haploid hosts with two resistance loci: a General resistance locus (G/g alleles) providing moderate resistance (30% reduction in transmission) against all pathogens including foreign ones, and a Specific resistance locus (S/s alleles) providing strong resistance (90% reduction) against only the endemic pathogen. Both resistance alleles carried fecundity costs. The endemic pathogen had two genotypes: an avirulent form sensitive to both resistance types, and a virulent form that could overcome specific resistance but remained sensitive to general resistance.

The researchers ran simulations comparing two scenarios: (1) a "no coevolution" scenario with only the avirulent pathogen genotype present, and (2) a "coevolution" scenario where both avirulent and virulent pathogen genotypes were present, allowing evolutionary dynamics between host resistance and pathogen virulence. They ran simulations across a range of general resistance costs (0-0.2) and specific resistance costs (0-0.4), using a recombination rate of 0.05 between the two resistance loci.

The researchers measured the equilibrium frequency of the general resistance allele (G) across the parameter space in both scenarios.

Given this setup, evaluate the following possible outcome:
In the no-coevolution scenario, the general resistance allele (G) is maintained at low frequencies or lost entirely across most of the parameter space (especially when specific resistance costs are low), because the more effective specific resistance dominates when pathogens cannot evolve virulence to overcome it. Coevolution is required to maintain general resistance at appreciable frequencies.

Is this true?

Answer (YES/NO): NO